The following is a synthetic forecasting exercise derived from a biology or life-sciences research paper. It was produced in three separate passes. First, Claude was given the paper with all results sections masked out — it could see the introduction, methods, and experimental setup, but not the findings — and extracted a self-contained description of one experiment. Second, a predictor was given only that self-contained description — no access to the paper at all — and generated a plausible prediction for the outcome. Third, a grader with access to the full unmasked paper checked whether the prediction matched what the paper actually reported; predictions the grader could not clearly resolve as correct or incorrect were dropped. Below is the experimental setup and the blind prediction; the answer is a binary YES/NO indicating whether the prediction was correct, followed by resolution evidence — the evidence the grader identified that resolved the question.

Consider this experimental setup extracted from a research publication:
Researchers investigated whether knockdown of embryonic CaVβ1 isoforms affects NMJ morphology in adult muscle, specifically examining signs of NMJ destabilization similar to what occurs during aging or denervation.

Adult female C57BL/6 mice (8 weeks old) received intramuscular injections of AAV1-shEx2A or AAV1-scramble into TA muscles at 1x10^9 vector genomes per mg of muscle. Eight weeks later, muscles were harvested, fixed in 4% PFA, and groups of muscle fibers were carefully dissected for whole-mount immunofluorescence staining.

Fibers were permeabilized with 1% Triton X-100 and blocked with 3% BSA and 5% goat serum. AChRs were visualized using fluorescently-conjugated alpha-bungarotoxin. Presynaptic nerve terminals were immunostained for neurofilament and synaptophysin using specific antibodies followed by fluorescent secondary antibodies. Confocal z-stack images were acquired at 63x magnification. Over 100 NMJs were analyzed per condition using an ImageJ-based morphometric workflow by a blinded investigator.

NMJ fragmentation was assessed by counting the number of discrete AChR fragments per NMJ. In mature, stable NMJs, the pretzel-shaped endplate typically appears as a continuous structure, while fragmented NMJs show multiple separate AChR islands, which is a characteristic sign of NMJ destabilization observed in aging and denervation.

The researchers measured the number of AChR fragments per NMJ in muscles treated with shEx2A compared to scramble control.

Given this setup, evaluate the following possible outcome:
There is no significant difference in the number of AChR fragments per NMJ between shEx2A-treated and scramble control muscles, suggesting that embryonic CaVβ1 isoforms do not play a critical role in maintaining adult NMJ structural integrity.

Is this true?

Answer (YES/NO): NO